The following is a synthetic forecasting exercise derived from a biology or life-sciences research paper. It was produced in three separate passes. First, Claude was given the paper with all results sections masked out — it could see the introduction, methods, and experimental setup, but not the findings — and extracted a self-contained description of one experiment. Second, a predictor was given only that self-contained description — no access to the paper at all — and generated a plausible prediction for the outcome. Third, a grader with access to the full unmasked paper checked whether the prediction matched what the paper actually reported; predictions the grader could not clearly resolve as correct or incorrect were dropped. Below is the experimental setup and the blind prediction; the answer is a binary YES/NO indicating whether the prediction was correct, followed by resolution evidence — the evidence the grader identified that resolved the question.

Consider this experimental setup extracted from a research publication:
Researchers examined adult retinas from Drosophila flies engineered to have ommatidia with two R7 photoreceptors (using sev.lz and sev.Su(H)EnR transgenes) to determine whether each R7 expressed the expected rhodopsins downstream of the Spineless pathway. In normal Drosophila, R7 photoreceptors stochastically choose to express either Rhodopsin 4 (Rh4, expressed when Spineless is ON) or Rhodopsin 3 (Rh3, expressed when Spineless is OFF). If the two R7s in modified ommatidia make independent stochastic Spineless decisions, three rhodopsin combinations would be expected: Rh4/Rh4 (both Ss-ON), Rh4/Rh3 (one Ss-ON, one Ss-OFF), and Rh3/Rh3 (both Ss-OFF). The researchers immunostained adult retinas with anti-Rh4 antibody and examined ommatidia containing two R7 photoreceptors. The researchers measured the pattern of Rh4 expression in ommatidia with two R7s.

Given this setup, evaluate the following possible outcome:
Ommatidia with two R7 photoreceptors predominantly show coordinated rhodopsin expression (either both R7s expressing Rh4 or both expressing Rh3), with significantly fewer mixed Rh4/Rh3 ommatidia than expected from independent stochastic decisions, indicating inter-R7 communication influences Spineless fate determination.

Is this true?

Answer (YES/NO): NO